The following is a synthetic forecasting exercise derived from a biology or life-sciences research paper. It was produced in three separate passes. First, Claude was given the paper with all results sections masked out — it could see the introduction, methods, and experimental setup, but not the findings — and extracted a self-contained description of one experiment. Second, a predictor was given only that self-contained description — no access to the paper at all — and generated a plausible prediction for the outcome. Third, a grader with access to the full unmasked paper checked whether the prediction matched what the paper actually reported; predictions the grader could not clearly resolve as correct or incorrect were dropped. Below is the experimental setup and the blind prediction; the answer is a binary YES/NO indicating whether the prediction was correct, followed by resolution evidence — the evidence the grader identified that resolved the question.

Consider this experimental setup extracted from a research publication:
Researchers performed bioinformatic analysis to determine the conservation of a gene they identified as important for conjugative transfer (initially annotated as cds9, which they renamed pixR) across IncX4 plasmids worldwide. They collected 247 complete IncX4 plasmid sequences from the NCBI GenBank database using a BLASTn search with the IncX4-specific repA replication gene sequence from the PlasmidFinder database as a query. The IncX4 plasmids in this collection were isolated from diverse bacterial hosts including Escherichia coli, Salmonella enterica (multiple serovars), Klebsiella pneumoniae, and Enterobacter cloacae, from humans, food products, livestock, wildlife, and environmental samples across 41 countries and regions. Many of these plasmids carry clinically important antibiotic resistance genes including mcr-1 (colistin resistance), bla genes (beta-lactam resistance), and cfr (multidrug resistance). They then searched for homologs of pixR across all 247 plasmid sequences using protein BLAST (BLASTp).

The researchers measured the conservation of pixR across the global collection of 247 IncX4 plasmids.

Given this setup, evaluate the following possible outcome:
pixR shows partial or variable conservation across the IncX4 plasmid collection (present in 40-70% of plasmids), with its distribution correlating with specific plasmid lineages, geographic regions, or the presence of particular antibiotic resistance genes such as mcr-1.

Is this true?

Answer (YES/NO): NO